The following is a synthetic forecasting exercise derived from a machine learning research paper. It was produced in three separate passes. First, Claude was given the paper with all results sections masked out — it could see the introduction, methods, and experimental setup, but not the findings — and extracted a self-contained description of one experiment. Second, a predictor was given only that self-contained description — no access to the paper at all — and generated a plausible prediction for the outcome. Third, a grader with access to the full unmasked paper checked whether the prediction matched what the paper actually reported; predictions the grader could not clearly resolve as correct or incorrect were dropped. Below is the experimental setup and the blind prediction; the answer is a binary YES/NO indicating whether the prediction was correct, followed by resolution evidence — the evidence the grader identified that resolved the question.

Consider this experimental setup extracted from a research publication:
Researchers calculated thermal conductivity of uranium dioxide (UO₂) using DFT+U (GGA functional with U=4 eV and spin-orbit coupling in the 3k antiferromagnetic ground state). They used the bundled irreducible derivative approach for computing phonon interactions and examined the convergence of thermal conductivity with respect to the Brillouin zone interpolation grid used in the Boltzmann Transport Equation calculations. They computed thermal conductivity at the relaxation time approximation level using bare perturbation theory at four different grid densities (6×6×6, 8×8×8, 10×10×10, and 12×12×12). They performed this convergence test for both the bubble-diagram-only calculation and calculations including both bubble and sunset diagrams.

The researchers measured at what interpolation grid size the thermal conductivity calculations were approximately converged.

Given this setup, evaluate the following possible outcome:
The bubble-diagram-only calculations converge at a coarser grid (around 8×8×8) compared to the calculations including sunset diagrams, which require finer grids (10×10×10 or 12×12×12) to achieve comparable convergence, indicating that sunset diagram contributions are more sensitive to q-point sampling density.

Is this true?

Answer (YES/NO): NO